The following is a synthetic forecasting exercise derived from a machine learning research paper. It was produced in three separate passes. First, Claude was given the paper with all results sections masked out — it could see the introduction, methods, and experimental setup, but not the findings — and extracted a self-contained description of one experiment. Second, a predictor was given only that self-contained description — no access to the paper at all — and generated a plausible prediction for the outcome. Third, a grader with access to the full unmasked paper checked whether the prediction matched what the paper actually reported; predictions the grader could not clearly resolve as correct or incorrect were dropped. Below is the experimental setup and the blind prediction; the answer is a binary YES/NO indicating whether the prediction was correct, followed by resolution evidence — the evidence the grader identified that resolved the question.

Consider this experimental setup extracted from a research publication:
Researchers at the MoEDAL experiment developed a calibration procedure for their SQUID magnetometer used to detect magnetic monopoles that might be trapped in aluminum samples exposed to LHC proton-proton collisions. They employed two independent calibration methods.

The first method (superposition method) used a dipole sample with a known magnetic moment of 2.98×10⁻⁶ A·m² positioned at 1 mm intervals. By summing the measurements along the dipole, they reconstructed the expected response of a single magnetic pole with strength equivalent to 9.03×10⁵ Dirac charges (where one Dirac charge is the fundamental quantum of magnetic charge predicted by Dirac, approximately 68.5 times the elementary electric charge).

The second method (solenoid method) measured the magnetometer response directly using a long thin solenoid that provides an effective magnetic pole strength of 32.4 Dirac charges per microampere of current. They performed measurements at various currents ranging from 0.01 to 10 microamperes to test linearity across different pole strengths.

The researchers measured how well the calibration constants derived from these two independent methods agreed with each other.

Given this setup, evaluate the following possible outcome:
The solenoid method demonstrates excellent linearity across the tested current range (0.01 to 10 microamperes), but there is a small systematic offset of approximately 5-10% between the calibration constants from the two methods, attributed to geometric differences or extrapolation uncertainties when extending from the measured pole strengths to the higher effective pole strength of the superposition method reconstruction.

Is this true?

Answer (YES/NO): NO